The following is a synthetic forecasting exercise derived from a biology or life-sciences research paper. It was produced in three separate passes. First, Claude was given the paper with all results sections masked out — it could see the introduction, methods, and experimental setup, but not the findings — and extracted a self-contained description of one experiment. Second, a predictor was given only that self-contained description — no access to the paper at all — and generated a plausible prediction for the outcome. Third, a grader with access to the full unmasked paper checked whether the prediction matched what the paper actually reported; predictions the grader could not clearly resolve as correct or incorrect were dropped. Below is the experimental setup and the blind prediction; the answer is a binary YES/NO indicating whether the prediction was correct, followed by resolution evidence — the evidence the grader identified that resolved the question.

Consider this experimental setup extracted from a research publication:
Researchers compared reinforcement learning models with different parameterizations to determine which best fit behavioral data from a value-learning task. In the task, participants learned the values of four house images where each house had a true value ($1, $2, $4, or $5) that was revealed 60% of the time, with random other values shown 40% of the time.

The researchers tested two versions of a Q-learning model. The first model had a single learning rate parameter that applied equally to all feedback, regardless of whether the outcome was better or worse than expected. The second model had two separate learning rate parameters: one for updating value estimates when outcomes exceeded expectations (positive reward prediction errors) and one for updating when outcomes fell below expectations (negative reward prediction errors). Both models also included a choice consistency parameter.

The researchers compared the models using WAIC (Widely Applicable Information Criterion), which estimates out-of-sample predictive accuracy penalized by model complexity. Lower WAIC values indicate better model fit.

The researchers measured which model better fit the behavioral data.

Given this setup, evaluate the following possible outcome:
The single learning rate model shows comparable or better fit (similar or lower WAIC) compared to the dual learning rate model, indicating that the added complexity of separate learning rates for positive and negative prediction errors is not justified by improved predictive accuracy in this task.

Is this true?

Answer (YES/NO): NO